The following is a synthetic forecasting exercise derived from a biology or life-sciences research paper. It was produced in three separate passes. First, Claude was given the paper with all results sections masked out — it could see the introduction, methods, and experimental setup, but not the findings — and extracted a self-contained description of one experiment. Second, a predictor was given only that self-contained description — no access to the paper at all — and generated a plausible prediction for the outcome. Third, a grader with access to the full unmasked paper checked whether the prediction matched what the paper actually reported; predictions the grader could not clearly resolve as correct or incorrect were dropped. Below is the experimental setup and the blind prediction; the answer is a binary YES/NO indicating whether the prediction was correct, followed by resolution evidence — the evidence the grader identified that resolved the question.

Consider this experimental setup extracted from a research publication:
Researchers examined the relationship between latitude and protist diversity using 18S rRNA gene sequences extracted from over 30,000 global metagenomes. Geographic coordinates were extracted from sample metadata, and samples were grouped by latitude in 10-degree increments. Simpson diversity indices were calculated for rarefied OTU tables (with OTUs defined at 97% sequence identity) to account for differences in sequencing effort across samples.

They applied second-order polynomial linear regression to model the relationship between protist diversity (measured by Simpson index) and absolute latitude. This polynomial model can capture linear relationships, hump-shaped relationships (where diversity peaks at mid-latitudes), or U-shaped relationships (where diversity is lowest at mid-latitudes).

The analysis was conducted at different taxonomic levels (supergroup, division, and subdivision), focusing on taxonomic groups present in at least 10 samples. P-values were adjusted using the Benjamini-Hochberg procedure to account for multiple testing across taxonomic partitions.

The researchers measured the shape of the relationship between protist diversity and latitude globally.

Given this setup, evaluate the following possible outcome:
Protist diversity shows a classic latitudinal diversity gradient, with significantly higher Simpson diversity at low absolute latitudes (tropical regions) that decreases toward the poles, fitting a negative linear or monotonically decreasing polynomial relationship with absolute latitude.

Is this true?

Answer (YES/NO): NO